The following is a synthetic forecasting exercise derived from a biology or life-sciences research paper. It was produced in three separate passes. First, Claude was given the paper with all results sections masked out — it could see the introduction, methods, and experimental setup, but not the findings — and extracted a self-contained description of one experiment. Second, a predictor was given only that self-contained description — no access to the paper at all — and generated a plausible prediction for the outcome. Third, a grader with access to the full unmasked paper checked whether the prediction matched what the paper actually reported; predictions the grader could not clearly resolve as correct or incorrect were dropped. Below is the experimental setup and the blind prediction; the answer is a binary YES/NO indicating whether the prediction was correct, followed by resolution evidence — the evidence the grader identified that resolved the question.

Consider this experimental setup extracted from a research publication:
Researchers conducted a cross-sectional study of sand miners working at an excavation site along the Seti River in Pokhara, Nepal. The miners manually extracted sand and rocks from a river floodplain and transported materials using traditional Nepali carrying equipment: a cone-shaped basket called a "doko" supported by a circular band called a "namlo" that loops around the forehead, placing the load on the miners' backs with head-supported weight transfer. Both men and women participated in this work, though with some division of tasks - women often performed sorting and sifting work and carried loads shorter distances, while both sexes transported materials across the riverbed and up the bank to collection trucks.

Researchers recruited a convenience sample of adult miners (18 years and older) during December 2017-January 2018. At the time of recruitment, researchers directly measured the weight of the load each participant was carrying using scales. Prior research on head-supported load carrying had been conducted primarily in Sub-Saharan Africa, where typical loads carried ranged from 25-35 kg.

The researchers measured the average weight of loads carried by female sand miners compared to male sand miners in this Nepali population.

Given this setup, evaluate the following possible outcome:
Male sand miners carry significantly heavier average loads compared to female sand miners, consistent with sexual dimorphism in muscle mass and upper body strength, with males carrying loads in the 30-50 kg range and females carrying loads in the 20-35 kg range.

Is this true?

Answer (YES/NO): NO